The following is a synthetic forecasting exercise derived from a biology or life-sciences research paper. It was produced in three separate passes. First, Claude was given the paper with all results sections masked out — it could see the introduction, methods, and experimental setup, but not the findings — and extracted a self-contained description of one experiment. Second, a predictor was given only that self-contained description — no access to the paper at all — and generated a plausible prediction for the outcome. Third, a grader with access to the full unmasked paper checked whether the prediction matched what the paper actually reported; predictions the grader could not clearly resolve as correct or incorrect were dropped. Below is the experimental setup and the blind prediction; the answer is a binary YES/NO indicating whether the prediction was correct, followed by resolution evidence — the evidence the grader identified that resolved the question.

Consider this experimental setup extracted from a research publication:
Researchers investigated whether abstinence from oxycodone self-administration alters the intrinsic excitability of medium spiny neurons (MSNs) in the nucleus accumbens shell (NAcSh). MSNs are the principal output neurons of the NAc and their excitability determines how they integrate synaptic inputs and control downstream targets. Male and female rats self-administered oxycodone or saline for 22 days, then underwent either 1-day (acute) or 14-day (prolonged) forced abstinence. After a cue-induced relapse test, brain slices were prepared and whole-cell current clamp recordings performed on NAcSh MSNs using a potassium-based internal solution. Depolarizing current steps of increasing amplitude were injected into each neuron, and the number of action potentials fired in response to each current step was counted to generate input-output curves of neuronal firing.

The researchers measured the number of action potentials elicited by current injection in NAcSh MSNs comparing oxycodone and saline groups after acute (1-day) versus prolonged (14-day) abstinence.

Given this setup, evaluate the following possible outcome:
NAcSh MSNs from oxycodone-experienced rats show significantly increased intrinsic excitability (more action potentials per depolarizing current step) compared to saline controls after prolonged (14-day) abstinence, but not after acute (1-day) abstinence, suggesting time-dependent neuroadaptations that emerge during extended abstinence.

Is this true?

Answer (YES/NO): YES